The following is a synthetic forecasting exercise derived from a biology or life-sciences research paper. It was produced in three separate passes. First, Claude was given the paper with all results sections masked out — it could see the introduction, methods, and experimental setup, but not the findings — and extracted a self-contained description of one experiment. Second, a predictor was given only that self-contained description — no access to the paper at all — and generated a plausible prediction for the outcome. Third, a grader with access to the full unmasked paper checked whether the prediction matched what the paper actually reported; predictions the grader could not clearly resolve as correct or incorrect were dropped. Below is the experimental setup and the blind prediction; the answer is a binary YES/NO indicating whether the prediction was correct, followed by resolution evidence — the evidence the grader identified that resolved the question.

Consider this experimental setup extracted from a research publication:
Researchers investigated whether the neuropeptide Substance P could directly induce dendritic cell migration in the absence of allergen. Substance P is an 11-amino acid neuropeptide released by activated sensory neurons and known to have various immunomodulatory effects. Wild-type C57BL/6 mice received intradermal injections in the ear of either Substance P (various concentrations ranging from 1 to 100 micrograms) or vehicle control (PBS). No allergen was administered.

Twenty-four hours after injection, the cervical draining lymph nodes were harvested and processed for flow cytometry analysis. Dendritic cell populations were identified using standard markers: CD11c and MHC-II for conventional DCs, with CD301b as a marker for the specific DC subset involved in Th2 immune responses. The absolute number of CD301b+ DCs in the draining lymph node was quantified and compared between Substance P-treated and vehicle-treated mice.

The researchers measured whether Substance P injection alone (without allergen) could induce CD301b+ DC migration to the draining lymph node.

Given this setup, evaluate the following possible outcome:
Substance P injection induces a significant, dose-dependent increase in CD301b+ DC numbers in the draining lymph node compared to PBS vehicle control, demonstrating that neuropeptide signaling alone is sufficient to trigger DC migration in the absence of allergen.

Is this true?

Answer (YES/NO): NO